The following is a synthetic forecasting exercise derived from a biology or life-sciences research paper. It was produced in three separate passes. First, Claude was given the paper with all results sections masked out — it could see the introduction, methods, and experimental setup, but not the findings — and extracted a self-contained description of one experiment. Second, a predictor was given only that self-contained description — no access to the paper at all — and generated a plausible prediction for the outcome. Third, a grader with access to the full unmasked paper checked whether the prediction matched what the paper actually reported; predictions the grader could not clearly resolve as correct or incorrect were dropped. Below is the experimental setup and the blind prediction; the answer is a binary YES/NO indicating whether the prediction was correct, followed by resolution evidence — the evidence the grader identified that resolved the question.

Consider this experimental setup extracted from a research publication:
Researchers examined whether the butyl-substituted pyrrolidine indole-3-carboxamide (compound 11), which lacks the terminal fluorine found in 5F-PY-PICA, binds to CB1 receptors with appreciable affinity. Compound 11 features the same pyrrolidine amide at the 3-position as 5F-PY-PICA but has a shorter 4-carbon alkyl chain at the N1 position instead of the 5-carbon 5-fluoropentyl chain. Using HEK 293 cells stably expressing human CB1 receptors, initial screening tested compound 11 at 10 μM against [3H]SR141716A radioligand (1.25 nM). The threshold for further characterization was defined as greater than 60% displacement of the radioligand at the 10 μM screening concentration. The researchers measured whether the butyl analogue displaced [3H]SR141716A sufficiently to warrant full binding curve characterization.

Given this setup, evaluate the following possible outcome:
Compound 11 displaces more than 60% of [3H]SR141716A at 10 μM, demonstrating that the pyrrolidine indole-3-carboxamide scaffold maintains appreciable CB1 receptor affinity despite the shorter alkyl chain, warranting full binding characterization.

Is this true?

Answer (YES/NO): NO